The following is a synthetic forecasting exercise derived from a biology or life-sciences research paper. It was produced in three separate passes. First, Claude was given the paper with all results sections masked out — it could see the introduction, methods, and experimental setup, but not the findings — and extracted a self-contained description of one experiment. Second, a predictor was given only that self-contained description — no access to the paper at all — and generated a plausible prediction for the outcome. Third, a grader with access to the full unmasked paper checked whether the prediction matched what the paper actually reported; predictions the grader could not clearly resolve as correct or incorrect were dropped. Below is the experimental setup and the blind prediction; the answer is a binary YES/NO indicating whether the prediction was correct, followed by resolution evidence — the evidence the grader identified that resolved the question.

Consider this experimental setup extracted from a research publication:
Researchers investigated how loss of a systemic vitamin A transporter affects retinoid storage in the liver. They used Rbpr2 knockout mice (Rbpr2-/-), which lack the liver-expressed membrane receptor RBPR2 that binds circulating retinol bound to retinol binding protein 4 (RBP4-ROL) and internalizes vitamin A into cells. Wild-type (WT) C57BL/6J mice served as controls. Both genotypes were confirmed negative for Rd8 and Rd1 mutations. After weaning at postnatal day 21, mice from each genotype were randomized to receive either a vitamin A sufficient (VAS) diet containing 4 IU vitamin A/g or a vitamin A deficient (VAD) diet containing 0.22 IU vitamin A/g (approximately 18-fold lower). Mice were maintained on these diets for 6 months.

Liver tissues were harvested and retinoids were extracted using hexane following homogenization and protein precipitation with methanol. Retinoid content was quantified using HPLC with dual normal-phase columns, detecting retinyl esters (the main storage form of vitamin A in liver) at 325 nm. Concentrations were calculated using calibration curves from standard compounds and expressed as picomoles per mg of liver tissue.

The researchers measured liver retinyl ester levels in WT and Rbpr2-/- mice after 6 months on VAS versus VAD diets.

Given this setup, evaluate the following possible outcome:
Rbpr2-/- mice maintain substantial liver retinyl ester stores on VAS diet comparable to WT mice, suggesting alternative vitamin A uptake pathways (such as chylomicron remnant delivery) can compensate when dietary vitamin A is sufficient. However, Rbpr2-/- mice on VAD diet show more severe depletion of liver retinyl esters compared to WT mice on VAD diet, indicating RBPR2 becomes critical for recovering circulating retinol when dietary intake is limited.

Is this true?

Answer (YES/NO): YES